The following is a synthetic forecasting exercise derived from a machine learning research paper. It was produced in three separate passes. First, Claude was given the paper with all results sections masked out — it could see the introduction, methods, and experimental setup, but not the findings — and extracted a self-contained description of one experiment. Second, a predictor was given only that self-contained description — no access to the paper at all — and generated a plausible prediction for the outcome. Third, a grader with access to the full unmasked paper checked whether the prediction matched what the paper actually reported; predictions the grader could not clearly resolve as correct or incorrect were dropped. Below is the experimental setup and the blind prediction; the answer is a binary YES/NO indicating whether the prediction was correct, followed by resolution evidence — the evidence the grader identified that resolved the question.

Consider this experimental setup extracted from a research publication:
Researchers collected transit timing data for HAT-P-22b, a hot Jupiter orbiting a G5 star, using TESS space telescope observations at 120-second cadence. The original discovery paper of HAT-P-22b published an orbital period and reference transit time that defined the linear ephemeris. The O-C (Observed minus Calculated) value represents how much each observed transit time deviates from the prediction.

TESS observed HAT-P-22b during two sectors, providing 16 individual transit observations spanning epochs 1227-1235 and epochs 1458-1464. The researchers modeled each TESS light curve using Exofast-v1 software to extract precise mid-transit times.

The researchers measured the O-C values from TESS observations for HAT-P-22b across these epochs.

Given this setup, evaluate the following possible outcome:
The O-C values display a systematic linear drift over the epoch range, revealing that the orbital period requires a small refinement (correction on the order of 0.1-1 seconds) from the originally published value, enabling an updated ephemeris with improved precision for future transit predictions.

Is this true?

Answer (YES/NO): YES